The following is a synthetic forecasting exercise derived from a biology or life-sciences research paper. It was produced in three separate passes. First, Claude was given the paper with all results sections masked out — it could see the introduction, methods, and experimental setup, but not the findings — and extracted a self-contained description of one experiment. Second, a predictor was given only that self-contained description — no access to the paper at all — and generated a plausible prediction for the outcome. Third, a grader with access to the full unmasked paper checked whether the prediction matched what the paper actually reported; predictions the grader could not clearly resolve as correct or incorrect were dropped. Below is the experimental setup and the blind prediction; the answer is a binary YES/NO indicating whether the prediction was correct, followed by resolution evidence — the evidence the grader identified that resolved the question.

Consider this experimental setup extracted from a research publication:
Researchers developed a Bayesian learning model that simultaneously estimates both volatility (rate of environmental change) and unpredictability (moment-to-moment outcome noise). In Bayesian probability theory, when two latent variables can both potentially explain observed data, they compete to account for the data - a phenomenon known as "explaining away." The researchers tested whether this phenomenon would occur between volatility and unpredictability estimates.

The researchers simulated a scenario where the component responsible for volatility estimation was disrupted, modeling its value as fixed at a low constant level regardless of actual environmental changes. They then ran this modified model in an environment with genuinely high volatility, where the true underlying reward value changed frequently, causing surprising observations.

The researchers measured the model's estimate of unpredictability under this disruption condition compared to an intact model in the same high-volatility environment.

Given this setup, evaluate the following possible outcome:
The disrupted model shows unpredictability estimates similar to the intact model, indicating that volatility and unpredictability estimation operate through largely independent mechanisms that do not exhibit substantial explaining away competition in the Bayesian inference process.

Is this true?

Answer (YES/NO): NO